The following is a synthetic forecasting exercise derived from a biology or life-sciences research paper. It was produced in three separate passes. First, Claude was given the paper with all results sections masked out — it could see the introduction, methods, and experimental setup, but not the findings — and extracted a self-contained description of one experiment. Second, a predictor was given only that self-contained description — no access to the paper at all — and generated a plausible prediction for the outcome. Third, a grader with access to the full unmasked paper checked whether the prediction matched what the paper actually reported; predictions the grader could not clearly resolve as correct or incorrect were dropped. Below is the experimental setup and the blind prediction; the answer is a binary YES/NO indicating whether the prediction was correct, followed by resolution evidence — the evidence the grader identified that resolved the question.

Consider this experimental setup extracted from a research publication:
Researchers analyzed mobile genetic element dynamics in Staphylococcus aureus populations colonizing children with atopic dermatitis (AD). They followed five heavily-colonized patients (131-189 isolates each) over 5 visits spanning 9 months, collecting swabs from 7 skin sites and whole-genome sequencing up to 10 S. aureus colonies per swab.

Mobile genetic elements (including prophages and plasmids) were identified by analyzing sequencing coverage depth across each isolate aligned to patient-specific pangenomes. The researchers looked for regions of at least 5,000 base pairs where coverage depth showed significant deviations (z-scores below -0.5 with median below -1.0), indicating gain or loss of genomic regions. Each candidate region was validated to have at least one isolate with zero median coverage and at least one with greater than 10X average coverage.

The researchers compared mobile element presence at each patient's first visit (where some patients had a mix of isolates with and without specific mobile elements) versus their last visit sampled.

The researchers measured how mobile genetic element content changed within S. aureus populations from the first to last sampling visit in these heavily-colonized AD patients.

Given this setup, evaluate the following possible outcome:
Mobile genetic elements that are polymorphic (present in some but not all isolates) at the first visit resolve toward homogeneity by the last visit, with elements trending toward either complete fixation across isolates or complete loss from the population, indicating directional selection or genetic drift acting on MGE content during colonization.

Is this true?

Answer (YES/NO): YES